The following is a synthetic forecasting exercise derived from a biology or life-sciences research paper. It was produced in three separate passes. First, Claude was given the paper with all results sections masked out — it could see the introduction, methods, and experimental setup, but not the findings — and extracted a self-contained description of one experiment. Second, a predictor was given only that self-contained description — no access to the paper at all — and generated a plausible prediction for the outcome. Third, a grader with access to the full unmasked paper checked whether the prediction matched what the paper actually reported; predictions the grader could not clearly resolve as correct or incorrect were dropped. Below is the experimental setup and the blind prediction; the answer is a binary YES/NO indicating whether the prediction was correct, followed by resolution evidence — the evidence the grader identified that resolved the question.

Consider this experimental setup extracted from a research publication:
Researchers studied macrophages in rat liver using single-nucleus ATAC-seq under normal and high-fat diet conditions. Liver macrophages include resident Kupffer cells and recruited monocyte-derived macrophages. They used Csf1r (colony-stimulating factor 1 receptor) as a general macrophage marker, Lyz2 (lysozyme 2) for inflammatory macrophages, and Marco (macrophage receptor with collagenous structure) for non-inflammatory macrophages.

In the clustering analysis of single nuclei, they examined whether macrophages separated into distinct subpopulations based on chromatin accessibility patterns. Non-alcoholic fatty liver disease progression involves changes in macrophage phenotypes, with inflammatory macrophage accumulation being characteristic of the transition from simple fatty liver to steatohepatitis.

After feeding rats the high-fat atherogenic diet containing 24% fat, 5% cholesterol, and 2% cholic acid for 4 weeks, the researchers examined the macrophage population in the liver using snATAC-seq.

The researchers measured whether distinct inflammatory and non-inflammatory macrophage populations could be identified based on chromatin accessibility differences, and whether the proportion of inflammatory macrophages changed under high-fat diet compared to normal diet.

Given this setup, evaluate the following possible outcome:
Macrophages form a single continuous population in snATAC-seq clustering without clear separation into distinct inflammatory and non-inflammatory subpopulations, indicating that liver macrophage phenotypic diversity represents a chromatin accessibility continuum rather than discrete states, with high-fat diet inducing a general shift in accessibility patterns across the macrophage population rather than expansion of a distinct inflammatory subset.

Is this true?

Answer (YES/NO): NO